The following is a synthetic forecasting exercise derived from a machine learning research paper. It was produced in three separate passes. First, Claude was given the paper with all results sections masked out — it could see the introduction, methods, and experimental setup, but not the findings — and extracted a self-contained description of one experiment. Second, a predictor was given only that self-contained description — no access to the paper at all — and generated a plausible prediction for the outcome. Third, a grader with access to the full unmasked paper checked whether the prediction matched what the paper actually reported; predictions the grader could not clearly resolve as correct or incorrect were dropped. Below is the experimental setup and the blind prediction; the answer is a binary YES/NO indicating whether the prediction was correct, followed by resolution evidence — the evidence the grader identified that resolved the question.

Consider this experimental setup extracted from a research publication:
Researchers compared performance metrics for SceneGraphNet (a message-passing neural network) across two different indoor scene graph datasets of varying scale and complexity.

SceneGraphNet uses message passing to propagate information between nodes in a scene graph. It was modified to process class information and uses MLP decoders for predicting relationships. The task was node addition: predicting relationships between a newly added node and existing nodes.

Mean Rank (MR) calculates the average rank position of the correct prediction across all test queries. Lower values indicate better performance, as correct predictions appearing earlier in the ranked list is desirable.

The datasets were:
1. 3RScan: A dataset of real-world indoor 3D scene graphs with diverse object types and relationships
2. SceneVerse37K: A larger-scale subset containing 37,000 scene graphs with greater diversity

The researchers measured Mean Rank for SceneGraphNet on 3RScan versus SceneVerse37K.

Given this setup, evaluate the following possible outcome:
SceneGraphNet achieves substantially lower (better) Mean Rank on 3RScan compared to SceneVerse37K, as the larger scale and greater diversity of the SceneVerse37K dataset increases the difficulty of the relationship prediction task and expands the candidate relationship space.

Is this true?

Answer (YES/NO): YES